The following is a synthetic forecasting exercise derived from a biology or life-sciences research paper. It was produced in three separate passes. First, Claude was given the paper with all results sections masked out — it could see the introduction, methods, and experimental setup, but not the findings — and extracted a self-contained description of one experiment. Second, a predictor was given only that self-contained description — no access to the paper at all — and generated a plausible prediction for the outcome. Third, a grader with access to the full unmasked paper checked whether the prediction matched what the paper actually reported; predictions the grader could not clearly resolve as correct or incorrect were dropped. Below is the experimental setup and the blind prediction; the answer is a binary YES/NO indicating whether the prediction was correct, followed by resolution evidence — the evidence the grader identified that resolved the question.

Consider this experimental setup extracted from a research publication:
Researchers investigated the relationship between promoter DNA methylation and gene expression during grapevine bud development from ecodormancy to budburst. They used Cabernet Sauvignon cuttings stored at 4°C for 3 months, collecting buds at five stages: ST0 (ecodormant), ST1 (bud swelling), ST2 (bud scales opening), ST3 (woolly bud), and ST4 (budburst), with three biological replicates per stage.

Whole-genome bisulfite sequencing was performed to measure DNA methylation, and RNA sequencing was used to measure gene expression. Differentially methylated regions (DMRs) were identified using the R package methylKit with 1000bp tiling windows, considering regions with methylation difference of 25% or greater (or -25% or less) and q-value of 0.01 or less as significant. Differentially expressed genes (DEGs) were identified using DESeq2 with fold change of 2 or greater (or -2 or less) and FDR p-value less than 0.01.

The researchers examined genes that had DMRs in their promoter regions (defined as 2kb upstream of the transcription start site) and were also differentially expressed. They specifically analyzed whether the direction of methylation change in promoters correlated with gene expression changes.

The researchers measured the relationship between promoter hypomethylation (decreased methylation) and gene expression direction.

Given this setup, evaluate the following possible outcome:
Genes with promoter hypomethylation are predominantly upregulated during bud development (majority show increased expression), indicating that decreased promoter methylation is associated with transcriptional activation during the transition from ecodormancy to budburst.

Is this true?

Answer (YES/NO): NO